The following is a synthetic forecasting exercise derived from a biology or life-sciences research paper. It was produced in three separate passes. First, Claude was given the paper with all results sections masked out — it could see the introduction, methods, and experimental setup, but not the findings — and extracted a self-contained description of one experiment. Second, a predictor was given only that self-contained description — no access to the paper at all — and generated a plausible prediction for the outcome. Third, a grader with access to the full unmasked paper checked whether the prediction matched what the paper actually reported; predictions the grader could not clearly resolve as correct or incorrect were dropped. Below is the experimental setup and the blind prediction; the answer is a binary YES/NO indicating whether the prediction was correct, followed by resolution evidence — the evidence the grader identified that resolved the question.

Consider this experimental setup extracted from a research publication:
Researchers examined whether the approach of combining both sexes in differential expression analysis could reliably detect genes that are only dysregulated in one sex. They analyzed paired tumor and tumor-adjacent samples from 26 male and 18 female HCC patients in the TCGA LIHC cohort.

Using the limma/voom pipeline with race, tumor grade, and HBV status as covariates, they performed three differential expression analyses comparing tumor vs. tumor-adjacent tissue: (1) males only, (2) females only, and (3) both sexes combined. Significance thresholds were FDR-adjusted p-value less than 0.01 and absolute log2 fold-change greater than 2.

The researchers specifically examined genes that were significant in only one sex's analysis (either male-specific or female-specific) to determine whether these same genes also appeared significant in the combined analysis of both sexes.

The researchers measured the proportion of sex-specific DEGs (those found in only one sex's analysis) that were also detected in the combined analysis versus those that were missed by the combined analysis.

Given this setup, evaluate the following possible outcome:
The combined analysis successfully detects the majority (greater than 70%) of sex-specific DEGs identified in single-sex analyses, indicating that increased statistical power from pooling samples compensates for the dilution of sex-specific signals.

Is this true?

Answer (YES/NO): NO